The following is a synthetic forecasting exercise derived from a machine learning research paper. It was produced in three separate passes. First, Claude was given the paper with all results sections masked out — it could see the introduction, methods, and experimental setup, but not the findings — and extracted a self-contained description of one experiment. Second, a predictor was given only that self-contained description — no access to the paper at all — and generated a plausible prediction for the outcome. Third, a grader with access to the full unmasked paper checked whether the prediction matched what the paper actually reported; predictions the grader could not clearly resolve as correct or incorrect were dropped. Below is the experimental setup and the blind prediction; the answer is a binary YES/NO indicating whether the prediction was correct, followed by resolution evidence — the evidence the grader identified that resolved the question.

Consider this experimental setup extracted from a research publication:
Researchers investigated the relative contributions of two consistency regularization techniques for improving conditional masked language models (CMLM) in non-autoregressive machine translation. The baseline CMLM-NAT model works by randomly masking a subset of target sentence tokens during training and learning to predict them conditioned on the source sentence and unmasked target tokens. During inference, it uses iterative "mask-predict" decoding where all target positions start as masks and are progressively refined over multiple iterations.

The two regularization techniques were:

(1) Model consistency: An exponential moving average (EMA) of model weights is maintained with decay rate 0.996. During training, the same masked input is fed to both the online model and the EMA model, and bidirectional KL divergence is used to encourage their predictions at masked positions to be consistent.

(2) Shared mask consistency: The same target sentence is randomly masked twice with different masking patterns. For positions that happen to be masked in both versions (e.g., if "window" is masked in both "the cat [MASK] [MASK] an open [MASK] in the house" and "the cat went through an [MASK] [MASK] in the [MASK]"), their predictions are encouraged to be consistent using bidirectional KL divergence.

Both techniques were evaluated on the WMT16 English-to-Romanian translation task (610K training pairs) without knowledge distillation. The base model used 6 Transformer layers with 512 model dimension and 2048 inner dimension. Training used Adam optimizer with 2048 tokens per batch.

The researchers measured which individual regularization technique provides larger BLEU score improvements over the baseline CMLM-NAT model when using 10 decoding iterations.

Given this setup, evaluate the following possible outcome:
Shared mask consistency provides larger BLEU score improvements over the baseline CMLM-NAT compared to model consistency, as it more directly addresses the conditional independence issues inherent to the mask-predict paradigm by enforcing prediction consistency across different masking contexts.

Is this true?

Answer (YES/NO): YES